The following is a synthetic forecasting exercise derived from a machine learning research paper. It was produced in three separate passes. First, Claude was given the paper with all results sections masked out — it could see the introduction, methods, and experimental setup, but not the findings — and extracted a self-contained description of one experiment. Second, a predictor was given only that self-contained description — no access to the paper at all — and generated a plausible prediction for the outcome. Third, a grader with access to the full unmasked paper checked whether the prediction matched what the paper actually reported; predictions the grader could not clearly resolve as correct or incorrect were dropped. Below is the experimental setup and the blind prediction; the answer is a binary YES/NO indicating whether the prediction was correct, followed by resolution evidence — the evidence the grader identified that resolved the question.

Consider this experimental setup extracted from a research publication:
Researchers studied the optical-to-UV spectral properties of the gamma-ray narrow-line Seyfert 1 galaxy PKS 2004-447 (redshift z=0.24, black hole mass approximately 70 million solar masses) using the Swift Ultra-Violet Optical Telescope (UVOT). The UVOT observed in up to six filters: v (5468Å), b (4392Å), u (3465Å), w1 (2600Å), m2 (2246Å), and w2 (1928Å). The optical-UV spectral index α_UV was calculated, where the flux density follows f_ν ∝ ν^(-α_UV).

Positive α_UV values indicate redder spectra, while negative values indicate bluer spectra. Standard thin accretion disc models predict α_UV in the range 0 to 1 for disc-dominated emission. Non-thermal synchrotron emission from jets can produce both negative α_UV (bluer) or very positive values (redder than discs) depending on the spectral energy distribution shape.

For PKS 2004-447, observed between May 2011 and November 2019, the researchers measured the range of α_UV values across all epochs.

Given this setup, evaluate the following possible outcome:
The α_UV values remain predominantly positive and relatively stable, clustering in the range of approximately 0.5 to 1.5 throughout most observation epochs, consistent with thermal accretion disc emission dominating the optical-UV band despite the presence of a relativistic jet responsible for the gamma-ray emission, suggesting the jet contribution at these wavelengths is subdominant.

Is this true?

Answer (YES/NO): NO